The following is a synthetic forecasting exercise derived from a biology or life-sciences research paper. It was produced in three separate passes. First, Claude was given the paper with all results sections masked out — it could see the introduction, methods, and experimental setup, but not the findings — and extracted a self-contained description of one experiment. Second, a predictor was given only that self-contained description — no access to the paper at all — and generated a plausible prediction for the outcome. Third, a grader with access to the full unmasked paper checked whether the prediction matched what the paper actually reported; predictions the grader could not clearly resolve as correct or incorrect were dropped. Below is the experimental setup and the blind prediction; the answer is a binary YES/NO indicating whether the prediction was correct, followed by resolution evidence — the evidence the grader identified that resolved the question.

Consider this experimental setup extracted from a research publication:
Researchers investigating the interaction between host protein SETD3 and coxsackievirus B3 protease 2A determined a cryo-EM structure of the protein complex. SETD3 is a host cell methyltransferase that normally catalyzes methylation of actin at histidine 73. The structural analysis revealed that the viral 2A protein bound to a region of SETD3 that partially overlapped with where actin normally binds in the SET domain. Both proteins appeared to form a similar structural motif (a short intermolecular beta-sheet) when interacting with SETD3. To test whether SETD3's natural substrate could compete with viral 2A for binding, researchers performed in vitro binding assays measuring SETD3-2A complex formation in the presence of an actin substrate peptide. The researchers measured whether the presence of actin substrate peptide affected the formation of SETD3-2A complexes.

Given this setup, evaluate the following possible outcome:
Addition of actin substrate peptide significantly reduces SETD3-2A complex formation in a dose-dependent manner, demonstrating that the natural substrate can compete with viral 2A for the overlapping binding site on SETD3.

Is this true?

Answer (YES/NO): YES